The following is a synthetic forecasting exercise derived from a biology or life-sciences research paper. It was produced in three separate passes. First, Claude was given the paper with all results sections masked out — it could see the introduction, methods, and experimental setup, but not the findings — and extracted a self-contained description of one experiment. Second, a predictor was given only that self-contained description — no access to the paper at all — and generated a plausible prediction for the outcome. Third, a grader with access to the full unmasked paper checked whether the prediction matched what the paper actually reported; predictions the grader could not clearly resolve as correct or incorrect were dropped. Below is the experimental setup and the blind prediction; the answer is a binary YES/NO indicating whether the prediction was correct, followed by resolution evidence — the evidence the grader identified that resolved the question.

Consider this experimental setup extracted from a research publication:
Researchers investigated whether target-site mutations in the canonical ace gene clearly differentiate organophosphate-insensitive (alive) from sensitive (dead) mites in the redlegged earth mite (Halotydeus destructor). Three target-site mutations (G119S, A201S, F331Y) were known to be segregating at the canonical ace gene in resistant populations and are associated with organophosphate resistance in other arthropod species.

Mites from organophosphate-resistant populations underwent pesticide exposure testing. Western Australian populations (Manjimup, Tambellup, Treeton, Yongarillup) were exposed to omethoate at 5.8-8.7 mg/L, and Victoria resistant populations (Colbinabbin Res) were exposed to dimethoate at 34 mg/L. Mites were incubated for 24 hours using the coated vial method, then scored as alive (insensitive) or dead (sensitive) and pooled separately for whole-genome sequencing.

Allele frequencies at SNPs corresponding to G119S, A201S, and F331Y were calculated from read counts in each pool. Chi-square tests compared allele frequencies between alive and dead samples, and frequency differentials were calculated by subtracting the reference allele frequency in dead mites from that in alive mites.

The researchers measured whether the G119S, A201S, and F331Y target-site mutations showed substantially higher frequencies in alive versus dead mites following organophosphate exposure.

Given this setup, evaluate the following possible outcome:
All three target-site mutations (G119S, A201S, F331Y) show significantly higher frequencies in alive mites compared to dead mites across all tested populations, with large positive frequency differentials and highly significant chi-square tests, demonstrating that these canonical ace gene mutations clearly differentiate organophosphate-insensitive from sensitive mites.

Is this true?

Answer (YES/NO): NO